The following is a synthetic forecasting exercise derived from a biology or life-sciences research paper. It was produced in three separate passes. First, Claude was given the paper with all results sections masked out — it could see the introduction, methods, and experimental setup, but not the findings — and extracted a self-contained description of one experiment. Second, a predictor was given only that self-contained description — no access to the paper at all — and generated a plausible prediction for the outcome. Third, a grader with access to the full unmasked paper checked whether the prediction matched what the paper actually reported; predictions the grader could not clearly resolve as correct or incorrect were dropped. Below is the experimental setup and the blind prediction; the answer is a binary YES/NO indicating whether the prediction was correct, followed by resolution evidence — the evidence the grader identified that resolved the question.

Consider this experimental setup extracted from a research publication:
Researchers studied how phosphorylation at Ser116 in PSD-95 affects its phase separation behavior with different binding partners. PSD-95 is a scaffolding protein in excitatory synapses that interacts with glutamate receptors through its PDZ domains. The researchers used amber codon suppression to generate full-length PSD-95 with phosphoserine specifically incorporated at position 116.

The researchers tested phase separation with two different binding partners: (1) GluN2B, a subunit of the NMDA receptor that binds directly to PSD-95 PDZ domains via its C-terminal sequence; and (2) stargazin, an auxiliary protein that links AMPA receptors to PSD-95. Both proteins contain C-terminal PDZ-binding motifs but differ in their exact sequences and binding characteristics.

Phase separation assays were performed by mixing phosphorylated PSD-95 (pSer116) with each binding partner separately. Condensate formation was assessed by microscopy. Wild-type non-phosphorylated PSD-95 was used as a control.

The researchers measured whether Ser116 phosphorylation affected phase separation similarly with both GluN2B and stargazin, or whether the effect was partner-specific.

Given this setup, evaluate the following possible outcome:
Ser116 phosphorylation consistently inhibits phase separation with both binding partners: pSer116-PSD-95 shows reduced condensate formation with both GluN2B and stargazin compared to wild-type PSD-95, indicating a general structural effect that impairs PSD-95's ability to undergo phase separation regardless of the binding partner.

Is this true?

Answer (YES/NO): NO